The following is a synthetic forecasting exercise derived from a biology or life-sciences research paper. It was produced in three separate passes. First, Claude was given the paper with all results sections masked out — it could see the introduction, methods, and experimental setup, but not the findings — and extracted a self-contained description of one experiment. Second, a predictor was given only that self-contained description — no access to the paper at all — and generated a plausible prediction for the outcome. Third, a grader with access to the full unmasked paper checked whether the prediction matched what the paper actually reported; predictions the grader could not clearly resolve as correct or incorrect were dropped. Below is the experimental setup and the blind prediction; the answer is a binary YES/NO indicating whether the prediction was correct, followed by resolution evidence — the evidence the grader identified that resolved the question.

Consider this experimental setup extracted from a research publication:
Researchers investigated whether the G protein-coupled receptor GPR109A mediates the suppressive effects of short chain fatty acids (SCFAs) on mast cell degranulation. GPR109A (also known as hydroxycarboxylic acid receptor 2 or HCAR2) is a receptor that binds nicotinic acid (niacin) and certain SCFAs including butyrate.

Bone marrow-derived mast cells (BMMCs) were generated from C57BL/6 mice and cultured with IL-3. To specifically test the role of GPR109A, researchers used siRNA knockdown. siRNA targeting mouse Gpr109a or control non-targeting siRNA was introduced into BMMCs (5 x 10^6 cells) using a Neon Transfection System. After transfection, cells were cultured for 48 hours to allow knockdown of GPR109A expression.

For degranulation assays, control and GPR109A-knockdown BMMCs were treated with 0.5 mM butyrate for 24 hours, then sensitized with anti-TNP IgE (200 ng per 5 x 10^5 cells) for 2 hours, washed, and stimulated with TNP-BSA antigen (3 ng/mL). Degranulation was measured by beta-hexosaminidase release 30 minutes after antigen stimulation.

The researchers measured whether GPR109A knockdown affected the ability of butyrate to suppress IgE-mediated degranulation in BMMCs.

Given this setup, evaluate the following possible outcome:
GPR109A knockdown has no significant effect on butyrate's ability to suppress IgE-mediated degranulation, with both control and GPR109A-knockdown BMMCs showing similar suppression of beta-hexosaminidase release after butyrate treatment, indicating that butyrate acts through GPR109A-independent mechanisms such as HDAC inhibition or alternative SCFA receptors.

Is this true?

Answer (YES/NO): NO